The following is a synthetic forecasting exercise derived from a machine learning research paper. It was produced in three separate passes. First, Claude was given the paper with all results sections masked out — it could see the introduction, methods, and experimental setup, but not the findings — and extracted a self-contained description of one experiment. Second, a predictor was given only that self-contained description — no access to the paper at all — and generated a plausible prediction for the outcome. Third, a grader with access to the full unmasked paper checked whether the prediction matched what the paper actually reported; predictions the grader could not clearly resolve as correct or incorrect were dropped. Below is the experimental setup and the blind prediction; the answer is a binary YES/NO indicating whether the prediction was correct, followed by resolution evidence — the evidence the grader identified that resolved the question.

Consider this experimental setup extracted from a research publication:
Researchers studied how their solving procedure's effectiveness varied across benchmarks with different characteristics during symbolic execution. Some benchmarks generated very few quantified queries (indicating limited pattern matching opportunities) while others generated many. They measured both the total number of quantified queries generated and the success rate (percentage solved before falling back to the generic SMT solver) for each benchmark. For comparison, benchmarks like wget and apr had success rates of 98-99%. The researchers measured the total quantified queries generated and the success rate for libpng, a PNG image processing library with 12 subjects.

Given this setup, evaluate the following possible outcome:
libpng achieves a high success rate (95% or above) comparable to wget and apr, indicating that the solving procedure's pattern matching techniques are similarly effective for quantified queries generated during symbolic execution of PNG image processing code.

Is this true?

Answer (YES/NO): NO